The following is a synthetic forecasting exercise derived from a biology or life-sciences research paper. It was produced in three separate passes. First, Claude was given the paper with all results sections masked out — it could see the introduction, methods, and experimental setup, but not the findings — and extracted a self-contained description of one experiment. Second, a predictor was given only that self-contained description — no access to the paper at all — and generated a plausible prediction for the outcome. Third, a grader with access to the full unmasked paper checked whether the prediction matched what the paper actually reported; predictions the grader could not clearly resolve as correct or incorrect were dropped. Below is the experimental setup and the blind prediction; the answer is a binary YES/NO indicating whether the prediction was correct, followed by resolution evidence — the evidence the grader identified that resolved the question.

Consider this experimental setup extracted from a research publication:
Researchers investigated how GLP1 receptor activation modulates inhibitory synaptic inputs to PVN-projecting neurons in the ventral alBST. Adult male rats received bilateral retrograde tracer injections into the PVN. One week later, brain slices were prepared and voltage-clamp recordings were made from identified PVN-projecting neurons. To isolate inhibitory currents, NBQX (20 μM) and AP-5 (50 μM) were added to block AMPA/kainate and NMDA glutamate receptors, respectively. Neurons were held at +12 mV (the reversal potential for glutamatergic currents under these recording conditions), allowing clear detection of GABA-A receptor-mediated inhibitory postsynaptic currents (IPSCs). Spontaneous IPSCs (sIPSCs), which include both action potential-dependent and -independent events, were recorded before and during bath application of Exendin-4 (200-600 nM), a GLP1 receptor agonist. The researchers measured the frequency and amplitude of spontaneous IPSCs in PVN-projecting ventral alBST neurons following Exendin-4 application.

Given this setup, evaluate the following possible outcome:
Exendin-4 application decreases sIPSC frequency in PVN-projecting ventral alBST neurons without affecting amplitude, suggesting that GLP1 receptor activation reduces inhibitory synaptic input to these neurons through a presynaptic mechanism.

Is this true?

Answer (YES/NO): NO